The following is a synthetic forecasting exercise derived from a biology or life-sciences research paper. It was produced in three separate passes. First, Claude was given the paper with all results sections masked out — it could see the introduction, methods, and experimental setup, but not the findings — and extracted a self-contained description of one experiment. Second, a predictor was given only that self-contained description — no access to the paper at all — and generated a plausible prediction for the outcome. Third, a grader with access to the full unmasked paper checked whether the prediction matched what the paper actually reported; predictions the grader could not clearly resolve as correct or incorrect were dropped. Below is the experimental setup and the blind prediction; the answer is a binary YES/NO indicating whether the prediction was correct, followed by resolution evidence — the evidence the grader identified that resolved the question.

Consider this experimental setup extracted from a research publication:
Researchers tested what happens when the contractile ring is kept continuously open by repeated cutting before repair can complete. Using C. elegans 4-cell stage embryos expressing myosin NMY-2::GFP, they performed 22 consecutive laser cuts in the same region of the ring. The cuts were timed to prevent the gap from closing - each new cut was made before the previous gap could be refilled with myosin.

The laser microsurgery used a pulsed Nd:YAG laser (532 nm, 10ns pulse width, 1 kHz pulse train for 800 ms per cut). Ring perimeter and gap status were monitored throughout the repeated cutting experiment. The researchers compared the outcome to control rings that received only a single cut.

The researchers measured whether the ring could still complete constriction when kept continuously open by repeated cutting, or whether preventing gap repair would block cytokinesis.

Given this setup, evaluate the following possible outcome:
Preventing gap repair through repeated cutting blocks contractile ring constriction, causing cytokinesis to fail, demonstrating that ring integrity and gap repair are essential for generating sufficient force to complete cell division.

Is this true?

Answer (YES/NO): NO